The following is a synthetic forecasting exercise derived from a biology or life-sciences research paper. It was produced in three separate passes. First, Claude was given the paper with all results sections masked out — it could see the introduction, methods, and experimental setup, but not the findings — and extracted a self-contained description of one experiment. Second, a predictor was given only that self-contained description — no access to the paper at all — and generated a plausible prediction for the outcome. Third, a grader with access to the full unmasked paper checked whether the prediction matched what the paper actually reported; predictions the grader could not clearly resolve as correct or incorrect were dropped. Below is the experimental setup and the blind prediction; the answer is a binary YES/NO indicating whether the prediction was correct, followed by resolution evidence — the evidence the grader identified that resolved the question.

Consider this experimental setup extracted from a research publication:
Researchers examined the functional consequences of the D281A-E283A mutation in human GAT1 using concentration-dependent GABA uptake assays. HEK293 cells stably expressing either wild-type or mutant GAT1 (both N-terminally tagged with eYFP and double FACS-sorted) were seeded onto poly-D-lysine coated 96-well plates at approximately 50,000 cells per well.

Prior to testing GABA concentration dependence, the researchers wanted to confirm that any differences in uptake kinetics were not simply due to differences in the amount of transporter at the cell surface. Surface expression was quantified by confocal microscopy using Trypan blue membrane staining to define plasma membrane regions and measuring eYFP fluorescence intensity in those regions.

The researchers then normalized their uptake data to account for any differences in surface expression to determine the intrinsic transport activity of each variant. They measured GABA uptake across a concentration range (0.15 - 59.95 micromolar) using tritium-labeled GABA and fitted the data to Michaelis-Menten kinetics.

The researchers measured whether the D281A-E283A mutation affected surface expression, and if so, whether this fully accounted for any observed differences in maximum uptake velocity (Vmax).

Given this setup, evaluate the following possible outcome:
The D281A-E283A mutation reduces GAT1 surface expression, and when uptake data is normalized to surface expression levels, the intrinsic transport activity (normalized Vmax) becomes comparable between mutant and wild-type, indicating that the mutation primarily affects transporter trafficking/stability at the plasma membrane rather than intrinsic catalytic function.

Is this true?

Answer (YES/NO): YES